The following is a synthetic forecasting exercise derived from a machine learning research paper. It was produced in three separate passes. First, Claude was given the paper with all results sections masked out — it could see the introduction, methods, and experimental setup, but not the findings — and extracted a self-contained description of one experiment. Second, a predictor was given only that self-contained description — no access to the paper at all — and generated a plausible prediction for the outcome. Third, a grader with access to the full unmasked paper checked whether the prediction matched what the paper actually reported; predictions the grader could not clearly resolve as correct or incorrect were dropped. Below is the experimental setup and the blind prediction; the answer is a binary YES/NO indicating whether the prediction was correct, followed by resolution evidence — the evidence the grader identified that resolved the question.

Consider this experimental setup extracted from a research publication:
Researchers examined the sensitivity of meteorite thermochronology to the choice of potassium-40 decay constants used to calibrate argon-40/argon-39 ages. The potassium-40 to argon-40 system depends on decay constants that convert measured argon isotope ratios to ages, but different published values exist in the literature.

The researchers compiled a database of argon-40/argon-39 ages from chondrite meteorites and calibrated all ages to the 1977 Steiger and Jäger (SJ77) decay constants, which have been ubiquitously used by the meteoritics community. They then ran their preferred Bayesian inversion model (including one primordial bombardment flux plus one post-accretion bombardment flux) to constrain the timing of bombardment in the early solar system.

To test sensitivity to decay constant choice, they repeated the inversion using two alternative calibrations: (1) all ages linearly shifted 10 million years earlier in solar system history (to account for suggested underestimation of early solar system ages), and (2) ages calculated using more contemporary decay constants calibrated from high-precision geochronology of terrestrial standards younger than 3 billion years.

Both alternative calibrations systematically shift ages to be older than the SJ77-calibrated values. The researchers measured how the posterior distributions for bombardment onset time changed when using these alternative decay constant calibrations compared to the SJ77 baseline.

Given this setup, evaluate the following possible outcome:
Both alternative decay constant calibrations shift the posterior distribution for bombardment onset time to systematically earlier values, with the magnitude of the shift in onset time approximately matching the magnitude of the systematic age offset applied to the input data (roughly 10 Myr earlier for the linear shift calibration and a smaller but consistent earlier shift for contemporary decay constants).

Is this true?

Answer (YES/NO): NO